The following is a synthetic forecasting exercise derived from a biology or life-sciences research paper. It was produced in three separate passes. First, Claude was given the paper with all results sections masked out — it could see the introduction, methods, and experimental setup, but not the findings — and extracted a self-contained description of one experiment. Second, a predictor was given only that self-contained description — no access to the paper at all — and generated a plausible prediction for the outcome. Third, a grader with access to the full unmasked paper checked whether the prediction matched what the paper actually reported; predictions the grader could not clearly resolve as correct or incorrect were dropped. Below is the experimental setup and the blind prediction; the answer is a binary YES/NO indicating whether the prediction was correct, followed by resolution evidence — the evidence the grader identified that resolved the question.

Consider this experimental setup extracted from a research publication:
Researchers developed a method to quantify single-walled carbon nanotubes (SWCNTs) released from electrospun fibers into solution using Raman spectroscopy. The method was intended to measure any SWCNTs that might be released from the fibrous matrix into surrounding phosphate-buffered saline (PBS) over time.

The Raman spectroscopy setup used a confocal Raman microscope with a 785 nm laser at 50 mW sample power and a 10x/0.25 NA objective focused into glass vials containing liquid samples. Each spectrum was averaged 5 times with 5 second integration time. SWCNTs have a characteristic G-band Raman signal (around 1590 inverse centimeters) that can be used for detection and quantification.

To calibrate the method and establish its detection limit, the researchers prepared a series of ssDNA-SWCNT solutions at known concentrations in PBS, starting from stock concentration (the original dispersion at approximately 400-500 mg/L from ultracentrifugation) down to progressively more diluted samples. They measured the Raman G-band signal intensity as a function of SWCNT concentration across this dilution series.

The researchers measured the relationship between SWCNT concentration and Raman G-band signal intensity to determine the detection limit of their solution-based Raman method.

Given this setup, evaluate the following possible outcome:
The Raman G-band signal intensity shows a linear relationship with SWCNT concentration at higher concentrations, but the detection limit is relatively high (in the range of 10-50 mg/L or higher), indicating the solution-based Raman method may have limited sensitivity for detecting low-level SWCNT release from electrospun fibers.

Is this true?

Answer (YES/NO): NO